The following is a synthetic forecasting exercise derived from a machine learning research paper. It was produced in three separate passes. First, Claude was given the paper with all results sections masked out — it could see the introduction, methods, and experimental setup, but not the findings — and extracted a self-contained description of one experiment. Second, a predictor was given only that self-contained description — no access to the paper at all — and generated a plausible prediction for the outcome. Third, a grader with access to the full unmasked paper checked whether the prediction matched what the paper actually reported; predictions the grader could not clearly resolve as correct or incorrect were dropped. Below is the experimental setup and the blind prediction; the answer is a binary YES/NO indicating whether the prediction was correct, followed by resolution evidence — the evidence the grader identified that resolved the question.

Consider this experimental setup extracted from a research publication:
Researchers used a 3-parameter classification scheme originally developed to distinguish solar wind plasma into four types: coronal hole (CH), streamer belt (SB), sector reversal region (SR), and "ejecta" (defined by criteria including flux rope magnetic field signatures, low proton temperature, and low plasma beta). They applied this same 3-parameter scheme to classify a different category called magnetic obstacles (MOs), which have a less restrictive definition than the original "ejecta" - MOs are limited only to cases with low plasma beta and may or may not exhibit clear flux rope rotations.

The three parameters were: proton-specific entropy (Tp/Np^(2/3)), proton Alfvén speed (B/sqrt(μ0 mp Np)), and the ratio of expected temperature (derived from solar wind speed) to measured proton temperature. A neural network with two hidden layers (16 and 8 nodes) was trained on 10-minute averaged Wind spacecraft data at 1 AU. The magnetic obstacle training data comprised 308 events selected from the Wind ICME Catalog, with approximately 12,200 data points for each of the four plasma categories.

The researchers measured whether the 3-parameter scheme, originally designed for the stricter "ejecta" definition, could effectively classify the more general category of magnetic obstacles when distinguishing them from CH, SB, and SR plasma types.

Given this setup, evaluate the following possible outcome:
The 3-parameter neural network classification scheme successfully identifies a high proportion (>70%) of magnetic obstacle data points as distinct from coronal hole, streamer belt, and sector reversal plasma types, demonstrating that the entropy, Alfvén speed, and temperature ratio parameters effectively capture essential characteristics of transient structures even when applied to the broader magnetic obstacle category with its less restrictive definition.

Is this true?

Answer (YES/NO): YES